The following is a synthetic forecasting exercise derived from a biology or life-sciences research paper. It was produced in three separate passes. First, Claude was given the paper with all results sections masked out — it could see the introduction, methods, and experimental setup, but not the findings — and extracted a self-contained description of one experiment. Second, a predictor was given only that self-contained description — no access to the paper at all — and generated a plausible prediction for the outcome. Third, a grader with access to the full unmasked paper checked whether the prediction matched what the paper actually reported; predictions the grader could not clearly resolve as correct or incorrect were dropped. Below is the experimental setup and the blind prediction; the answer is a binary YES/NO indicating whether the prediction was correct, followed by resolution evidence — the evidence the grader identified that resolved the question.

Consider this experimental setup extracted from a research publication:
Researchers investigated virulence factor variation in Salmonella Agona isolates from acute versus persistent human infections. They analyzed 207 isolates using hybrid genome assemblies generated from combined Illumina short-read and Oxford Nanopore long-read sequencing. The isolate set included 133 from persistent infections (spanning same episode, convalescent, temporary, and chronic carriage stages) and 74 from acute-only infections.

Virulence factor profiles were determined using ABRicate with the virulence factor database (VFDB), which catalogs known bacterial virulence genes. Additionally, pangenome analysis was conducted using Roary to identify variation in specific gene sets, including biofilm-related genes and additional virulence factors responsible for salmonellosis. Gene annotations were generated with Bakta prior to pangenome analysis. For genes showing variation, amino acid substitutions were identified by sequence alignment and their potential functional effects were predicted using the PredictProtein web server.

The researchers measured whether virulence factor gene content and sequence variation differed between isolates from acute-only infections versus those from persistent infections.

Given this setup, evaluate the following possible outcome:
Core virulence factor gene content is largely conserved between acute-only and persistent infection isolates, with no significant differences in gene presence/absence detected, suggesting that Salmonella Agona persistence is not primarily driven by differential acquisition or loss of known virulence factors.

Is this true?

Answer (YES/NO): YES